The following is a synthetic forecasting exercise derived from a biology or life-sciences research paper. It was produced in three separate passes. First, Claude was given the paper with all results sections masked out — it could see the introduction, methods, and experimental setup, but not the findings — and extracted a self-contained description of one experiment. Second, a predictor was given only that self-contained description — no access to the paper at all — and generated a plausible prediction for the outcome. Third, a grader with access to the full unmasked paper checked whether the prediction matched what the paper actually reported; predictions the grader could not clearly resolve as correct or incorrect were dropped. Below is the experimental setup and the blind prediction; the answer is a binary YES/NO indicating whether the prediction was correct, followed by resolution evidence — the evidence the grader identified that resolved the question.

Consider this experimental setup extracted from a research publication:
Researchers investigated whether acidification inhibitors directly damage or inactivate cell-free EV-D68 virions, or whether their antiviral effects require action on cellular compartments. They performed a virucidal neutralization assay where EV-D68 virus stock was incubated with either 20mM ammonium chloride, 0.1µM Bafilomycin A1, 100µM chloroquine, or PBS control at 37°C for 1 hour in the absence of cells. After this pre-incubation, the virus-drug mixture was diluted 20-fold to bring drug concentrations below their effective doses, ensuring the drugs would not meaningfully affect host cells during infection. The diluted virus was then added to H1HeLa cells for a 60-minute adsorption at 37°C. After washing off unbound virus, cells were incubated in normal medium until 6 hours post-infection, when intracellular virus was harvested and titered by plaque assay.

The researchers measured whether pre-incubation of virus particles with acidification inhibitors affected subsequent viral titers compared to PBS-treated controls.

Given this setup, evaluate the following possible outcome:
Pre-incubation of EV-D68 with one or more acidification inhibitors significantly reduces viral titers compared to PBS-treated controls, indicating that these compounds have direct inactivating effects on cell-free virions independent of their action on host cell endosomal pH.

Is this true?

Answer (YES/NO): NO